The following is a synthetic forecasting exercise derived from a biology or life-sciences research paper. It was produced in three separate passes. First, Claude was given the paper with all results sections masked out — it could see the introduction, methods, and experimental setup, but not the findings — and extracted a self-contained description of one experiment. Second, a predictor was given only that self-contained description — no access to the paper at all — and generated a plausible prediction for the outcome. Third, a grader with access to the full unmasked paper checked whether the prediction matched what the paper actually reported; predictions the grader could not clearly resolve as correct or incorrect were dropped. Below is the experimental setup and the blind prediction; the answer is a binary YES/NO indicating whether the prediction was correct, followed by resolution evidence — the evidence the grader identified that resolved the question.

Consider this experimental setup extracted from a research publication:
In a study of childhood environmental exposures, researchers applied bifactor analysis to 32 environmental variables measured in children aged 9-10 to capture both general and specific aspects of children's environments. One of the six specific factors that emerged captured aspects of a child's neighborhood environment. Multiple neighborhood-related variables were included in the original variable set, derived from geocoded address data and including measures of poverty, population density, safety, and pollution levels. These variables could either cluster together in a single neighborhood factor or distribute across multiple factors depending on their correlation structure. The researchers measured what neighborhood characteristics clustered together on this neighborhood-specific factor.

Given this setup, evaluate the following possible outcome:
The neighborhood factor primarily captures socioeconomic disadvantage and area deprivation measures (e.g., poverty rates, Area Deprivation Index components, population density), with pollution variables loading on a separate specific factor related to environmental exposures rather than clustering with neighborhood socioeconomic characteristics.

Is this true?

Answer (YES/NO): NO